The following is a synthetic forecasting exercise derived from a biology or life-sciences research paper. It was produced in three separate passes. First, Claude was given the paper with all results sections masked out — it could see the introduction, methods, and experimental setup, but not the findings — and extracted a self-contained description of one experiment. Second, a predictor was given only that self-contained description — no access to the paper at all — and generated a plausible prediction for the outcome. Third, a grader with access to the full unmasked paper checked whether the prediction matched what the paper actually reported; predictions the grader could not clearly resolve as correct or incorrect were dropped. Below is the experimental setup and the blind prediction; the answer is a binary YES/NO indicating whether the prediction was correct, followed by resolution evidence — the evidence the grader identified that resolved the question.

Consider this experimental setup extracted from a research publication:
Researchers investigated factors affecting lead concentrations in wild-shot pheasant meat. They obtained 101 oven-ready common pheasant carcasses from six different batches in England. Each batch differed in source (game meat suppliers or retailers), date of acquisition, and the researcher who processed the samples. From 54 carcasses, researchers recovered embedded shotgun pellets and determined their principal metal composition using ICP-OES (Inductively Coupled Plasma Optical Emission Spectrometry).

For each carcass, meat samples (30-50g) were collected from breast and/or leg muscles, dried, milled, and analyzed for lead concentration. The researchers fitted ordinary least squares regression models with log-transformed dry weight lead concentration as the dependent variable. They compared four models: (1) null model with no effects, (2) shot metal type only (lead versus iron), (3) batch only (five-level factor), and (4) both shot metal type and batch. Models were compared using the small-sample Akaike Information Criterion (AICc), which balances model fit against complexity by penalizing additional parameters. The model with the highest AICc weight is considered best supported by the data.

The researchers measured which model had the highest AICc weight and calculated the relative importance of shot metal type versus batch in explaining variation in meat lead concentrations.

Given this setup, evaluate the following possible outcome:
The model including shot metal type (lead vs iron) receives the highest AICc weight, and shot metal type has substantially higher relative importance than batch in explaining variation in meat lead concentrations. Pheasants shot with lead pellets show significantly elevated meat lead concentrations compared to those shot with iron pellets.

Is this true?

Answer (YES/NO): YES